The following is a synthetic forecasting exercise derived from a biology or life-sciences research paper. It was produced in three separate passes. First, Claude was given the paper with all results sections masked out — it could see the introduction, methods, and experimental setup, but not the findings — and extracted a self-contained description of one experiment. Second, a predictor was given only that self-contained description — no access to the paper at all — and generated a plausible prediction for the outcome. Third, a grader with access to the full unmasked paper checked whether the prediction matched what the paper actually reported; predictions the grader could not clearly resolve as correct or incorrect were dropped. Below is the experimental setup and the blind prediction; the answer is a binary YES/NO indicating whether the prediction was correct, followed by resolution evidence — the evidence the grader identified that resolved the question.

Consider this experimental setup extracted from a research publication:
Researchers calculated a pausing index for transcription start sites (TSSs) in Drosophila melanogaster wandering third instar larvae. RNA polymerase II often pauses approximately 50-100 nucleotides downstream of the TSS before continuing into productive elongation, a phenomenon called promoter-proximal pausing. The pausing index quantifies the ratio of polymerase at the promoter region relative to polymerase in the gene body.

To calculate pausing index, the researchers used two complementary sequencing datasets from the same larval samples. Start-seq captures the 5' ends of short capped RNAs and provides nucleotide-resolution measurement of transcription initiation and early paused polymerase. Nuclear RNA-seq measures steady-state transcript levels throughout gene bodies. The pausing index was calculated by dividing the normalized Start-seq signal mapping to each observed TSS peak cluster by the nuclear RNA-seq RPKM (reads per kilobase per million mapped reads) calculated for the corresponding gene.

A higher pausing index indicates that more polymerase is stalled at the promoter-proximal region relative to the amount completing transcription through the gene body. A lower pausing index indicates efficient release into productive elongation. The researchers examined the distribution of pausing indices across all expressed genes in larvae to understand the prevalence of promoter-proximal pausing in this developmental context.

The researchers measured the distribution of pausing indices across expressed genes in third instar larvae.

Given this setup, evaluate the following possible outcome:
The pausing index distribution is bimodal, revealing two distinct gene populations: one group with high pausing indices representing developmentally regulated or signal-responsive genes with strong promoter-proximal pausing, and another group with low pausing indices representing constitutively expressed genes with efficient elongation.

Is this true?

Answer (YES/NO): NO